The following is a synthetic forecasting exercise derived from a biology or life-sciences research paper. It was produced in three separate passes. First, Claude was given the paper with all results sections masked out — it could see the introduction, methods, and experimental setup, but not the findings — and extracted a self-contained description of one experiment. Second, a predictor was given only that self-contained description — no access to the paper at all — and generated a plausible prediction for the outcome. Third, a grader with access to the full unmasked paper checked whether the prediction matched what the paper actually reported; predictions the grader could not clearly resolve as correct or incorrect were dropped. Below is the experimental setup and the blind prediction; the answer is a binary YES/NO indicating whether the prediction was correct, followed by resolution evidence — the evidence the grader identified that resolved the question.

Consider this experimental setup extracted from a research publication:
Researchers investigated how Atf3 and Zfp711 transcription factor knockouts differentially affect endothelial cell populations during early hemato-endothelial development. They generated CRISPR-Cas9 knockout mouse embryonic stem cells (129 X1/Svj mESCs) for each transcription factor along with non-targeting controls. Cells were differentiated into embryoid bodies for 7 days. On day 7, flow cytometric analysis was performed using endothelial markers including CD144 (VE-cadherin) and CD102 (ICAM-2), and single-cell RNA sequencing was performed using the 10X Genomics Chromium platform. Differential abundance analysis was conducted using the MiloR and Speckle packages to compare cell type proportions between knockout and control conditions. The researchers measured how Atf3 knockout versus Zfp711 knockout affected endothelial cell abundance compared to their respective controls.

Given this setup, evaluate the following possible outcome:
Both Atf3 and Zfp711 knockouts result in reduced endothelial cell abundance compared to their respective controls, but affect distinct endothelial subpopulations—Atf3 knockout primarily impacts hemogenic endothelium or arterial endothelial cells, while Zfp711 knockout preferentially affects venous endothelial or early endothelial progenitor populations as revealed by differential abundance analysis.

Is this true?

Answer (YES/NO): NO